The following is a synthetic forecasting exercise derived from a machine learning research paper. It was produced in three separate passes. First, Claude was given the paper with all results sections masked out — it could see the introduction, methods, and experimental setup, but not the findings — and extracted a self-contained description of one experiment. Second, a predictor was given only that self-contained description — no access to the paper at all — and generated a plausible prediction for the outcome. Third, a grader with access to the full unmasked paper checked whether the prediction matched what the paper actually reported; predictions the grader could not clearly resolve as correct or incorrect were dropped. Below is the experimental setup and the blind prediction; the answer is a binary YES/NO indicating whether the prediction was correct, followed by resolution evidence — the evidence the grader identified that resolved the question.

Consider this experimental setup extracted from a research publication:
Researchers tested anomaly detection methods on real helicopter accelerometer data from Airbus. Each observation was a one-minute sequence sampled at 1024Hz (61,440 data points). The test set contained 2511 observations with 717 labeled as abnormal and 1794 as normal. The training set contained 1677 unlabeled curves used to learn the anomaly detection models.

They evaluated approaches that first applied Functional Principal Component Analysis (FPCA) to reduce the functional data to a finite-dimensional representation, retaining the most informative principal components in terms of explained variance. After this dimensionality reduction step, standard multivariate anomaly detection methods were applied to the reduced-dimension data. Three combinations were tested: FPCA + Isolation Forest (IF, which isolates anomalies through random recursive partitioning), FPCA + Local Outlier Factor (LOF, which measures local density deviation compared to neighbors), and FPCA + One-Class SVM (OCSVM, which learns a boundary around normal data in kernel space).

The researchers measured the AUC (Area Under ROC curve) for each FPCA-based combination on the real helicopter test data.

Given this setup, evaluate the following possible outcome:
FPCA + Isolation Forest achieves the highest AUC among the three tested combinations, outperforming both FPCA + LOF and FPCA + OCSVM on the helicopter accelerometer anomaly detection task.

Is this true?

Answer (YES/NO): NO